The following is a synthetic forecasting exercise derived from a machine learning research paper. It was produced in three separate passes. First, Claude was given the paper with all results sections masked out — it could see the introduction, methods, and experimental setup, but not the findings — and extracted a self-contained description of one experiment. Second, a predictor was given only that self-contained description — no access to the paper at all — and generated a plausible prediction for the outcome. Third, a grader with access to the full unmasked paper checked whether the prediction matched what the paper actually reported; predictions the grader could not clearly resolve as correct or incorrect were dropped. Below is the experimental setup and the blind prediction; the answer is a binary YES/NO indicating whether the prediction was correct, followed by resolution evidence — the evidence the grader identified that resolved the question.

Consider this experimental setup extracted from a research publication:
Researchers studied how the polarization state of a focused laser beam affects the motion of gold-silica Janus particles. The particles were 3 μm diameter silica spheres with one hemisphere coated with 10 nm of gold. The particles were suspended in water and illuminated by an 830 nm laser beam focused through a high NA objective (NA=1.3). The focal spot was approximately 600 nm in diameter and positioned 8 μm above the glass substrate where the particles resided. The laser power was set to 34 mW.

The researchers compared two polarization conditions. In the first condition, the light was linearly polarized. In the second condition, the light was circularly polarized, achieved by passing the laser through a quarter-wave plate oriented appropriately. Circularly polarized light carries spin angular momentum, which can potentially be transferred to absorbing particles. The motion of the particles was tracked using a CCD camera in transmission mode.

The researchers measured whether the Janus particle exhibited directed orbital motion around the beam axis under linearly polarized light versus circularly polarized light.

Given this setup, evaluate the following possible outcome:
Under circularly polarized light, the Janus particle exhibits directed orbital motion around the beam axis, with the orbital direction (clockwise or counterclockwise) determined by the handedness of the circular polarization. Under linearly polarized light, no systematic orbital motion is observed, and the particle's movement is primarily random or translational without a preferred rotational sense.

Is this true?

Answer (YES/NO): YES